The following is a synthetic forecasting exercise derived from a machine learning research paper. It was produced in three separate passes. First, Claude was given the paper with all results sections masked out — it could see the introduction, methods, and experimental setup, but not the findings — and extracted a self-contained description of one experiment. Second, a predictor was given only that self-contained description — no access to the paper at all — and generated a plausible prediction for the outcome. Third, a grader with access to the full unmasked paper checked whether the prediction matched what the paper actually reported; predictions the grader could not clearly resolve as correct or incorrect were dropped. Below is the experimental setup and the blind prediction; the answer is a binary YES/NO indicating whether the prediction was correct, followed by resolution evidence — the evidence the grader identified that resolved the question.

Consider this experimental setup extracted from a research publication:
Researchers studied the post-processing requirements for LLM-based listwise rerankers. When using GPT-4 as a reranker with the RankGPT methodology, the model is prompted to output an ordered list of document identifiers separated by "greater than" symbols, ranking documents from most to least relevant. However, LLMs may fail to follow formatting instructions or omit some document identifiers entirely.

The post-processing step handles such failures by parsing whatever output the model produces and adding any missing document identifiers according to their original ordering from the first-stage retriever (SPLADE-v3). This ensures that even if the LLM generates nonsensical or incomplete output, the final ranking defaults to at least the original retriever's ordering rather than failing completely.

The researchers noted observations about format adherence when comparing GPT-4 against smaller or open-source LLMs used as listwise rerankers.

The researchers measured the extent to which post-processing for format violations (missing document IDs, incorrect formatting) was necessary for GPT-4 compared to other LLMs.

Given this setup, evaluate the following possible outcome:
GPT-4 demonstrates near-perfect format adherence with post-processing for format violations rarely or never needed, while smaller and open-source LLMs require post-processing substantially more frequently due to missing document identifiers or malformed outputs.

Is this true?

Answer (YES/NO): YES